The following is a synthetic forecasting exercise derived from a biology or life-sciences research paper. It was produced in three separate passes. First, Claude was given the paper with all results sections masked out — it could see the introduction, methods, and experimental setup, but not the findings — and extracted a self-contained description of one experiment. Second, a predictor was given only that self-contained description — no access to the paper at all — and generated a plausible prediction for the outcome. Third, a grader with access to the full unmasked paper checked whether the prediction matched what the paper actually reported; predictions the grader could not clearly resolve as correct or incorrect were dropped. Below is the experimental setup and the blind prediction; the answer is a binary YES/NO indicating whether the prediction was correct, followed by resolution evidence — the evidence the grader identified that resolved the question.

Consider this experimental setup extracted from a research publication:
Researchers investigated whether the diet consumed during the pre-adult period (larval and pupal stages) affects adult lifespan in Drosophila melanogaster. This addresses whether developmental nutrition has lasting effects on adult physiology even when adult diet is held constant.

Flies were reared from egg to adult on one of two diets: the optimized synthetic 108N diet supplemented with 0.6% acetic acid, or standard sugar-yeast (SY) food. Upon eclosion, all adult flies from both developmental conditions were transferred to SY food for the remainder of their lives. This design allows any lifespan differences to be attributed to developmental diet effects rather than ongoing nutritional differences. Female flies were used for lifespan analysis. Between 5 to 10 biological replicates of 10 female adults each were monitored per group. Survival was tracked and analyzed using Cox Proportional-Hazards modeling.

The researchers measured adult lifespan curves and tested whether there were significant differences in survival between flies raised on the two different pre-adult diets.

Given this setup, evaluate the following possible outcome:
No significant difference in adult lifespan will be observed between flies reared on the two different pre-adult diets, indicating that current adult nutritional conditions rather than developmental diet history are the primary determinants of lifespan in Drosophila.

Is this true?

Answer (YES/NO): YES